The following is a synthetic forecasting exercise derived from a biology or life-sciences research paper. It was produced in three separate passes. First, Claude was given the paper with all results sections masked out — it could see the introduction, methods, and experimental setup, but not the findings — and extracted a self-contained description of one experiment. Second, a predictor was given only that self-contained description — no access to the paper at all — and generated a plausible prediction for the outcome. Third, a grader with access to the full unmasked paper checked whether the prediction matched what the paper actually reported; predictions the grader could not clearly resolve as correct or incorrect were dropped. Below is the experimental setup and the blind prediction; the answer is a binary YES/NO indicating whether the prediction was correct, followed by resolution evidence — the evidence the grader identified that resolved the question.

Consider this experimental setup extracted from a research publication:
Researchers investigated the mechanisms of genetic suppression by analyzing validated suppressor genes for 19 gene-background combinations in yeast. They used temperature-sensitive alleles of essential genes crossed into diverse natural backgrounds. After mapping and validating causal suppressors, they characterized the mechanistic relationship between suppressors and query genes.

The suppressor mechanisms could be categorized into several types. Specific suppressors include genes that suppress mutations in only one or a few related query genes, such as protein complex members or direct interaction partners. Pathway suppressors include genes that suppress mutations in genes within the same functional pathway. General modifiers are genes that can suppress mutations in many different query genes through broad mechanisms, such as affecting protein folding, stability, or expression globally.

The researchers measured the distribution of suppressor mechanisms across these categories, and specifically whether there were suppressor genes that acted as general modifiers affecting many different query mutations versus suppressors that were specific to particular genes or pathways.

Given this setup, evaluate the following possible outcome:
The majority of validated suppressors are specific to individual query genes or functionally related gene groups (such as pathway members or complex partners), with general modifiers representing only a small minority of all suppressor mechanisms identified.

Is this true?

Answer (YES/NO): NO